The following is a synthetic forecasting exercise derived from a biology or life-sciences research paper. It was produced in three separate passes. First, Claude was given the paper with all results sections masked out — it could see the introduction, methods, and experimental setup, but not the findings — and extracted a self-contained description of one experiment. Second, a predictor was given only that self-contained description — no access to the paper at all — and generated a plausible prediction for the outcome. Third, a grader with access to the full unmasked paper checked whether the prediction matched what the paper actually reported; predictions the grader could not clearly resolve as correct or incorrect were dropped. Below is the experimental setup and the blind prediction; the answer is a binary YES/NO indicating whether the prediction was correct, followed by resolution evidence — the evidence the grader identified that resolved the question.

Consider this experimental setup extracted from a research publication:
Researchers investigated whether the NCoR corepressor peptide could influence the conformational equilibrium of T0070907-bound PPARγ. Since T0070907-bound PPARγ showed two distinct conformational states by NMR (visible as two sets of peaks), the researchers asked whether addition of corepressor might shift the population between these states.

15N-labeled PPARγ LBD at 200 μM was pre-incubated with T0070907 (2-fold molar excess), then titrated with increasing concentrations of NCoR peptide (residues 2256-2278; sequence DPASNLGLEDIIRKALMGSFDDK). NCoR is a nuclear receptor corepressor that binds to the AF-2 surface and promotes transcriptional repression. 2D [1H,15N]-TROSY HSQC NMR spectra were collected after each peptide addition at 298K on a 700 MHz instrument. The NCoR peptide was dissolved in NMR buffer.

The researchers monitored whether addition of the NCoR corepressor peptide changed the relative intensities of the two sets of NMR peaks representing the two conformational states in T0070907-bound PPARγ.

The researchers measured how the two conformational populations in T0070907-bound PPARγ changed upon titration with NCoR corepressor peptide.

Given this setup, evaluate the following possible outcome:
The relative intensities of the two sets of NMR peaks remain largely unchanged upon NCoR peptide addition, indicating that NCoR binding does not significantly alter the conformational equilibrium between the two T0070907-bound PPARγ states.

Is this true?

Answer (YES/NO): NO